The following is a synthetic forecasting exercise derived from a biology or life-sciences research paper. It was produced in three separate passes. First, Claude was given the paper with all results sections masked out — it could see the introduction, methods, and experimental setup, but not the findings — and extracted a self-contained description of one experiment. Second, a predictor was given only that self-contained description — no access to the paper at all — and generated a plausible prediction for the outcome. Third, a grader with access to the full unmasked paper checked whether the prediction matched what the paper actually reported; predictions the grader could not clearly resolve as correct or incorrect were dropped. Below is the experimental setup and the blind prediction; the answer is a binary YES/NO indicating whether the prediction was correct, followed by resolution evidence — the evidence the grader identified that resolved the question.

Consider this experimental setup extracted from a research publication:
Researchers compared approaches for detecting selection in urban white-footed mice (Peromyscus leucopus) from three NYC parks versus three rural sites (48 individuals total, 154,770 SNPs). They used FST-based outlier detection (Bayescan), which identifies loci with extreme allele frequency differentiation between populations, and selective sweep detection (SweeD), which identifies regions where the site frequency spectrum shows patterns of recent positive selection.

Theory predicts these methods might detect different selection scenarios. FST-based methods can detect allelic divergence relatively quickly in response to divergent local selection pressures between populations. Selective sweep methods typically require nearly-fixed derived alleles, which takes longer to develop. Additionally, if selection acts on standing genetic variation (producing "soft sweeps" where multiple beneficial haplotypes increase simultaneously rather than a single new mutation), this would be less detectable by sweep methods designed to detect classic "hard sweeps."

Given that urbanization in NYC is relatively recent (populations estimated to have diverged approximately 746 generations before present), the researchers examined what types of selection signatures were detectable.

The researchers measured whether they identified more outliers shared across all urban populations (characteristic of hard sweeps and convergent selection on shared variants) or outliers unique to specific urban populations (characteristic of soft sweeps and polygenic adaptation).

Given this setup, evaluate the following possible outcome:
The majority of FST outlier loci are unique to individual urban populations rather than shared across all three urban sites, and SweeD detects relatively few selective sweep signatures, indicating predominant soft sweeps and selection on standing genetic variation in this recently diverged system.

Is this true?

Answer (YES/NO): NO